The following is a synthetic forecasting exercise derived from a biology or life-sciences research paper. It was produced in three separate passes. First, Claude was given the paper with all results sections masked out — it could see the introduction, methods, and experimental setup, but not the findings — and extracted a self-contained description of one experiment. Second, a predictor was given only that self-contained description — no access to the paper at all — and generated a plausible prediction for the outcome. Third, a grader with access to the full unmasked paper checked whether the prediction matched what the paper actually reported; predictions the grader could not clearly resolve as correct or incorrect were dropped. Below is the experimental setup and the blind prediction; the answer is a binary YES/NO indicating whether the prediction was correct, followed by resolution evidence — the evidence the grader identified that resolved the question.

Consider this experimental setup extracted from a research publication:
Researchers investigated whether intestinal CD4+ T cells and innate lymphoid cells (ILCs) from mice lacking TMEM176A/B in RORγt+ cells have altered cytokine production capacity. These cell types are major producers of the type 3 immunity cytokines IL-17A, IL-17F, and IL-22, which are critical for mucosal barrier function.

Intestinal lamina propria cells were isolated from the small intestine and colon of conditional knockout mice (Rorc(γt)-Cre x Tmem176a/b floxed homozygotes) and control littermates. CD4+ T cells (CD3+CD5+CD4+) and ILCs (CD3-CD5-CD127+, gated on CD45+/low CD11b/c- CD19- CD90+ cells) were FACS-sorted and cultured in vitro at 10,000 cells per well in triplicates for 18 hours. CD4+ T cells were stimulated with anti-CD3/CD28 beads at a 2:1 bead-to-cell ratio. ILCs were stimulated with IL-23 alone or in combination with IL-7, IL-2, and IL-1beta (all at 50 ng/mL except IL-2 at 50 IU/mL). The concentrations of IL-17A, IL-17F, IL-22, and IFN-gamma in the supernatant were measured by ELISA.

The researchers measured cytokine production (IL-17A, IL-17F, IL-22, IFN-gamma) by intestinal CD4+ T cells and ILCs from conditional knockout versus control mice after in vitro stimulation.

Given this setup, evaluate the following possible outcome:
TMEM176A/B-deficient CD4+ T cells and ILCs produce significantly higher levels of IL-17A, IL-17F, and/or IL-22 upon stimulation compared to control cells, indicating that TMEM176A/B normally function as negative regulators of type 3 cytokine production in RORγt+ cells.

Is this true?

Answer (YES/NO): NO